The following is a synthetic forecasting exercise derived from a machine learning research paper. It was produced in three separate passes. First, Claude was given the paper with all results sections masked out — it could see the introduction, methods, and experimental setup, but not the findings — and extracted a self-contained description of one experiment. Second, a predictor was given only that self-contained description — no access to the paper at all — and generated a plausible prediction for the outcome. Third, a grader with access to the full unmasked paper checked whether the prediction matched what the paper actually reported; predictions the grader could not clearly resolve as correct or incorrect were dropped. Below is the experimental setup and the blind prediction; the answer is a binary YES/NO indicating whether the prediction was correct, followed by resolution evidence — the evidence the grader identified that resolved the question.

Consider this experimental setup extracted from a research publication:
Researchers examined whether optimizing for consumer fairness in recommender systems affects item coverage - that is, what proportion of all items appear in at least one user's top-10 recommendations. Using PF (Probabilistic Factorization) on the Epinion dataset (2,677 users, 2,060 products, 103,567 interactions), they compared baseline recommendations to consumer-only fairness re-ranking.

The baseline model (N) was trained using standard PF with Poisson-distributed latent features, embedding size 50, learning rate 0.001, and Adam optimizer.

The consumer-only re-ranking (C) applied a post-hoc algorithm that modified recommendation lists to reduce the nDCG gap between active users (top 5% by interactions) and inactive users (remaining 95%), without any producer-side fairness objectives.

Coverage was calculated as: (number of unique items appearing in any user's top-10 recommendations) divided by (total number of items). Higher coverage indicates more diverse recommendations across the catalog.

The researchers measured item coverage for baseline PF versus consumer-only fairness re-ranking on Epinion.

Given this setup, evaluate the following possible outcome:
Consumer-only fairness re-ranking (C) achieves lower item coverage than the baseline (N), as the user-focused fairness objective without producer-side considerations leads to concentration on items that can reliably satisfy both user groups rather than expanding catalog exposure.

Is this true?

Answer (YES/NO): NO